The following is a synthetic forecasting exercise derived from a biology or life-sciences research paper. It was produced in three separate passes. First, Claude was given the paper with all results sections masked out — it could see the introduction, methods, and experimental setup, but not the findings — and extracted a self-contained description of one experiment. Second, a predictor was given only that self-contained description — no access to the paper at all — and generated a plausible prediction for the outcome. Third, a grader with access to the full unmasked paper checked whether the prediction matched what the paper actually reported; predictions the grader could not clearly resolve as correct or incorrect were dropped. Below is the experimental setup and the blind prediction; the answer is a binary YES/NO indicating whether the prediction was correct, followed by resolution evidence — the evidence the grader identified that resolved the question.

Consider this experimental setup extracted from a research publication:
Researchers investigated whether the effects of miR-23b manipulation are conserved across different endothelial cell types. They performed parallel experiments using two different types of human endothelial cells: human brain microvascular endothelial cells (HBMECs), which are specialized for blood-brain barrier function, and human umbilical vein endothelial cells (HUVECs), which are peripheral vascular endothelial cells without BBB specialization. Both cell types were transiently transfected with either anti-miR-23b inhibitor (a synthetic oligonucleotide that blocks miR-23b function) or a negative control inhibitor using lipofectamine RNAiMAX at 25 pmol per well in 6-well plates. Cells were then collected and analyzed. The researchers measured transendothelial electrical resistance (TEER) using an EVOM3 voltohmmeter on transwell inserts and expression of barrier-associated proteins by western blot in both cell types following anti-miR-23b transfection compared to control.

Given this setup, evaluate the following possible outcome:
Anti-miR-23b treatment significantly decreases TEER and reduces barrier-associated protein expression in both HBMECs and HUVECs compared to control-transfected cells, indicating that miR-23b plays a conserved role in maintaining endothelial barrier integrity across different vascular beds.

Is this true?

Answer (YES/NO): NO